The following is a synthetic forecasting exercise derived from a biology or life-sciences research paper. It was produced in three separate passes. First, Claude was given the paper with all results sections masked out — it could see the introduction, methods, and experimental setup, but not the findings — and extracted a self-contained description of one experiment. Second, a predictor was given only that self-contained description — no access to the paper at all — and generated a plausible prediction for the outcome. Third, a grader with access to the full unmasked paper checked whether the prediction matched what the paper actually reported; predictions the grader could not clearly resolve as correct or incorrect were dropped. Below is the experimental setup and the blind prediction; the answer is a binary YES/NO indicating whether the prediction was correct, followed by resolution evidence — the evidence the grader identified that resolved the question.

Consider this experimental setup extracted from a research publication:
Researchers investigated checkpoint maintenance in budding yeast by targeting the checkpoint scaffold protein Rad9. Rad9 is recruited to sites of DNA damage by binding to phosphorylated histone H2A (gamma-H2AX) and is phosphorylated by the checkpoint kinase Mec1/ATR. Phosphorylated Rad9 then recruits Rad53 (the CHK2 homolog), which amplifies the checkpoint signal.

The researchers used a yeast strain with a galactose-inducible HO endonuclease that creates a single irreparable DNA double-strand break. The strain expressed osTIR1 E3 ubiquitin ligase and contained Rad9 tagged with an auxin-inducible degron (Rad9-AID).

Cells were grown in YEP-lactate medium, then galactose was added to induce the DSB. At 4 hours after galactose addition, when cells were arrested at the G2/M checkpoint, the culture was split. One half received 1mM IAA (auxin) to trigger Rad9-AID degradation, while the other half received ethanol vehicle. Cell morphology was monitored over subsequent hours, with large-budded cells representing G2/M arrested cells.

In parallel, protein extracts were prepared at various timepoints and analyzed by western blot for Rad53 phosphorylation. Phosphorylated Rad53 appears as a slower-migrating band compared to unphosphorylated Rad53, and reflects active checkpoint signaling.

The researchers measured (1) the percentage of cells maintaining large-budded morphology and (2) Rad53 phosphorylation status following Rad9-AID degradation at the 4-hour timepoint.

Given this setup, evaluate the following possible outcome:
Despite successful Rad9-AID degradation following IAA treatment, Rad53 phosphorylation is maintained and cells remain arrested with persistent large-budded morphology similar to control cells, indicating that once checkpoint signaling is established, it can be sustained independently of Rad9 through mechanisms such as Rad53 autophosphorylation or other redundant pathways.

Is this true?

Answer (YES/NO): NO